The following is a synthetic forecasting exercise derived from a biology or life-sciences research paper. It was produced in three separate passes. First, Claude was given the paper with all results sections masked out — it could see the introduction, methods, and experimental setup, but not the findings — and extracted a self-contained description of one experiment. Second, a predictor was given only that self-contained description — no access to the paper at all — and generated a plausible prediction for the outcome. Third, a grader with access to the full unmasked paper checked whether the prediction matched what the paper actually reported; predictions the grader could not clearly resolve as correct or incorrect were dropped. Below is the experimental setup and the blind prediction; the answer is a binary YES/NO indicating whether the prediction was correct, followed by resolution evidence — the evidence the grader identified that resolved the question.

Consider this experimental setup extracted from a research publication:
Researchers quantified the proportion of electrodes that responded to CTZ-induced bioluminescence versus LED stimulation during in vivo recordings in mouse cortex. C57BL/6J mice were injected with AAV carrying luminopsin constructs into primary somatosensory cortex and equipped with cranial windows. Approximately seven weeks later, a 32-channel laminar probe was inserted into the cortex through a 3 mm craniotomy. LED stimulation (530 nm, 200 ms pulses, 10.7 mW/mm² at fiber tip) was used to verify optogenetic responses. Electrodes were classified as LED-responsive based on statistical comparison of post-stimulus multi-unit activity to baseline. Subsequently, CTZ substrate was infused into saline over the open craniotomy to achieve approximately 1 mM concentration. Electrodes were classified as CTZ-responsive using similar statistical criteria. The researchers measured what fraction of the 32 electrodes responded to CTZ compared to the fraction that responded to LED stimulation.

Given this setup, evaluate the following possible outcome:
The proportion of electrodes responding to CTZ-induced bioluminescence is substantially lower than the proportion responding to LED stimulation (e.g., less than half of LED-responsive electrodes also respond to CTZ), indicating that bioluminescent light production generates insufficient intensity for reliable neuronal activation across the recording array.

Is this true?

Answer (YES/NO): YES